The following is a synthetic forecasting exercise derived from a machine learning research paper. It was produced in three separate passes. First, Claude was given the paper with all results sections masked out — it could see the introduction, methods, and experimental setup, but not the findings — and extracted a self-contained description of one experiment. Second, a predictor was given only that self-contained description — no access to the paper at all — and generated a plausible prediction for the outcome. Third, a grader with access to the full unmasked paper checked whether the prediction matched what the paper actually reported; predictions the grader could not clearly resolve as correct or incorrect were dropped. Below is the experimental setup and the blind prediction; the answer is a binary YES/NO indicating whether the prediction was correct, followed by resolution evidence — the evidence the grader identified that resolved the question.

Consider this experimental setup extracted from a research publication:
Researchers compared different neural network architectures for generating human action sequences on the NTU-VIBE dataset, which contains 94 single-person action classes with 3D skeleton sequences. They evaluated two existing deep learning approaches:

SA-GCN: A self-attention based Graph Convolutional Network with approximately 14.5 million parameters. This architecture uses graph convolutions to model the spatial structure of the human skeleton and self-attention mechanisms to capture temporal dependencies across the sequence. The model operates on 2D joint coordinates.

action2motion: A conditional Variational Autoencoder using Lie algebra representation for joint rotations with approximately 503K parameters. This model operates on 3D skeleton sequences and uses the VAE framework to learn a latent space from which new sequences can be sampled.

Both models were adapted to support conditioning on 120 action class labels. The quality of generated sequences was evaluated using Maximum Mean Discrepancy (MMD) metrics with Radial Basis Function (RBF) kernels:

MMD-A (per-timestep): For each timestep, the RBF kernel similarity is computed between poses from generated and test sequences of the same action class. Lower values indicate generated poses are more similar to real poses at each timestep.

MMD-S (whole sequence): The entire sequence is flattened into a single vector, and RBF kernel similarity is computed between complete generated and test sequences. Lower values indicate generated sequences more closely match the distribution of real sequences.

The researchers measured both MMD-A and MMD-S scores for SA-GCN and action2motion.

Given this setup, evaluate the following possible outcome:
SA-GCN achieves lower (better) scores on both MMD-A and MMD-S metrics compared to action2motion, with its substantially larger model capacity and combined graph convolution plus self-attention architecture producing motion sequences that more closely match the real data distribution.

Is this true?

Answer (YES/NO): NO